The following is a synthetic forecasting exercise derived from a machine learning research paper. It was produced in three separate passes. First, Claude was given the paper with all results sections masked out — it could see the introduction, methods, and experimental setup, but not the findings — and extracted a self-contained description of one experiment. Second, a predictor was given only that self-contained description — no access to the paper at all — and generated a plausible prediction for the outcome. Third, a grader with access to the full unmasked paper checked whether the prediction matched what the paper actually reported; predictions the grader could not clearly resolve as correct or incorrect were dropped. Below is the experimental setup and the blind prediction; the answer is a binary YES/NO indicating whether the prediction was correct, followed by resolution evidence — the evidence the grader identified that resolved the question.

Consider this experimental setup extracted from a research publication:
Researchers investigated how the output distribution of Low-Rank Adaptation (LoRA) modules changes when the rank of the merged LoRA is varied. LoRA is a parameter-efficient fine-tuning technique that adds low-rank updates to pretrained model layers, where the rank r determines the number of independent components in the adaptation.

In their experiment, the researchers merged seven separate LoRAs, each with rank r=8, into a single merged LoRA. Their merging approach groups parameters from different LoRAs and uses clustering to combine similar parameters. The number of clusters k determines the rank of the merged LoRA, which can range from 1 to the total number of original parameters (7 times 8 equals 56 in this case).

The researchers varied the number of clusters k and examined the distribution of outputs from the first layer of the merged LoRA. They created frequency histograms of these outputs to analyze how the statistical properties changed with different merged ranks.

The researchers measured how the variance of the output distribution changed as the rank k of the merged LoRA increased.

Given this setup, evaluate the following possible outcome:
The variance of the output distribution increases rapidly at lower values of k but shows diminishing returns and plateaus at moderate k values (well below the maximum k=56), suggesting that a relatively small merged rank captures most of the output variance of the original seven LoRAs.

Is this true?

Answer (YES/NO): NO